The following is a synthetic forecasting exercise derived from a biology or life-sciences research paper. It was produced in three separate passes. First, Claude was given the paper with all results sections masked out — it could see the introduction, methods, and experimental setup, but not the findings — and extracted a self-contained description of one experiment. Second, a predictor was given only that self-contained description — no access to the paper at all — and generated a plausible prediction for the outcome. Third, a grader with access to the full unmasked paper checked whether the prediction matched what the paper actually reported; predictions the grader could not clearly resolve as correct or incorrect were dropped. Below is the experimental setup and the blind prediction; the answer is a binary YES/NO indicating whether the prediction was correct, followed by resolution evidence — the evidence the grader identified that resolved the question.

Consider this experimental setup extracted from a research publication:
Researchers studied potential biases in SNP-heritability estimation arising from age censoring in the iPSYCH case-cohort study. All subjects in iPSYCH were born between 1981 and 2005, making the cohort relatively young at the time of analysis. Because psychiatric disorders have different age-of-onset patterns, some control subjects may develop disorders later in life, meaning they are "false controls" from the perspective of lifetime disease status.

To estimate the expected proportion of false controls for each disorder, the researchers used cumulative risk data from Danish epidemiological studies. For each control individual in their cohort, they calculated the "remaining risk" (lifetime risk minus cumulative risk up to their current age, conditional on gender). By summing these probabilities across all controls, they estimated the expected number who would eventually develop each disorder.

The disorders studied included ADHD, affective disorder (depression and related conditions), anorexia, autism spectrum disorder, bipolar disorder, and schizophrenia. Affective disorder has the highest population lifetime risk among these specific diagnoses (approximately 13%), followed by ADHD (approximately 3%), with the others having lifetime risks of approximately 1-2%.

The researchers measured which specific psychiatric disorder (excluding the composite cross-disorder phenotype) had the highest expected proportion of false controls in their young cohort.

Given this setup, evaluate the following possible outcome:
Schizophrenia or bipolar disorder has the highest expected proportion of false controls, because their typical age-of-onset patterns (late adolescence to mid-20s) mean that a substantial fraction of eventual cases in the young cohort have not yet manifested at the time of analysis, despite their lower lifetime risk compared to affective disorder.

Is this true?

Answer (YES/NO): NO